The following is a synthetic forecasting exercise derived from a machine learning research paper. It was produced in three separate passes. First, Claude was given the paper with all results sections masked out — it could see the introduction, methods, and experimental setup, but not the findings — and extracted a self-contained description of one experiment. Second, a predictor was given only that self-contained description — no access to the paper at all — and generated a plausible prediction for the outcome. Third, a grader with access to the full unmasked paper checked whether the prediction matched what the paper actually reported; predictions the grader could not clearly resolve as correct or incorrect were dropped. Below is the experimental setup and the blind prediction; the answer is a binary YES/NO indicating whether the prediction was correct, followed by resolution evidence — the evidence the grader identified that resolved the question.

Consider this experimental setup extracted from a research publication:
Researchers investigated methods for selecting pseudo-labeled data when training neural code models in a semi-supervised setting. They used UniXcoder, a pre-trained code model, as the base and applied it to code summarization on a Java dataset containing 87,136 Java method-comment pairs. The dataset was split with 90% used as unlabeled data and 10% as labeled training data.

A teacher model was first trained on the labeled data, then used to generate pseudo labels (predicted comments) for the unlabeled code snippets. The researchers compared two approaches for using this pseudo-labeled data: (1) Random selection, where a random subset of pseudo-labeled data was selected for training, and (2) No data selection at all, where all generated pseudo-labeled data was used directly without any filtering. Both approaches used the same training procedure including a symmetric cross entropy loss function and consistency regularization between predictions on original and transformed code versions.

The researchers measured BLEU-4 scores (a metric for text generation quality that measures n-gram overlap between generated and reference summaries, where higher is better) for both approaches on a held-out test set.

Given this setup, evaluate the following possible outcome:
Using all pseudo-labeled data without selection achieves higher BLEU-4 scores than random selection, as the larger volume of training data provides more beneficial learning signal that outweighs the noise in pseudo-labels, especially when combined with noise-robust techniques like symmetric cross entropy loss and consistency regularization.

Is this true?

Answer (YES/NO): NO